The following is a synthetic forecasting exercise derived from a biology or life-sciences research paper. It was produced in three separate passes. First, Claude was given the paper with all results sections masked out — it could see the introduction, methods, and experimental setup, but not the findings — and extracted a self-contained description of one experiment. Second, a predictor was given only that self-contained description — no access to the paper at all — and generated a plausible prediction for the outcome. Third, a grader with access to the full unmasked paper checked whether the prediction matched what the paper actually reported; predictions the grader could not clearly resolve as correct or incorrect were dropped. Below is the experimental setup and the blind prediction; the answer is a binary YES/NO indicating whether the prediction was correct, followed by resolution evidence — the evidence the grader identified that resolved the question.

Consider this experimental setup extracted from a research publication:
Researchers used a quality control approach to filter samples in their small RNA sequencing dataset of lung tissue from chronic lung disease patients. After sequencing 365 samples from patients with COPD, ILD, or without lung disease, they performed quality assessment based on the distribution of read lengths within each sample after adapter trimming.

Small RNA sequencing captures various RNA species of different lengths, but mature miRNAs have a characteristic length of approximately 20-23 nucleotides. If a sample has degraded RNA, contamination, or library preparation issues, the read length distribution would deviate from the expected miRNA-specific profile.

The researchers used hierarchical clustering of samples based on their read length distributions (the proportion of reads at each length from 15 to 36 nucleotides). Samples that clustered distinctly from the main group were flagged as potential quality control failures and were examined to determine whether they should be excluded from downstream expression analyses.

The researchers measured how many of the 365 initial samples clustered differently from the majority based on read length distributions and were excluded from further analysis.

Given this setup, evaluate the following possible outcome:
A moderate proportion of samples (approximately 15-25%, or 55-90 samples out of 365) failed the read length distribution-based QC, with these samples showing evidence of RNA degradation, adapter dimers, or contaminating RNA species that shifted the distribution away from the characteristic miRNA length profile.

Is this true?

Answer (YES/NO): NO